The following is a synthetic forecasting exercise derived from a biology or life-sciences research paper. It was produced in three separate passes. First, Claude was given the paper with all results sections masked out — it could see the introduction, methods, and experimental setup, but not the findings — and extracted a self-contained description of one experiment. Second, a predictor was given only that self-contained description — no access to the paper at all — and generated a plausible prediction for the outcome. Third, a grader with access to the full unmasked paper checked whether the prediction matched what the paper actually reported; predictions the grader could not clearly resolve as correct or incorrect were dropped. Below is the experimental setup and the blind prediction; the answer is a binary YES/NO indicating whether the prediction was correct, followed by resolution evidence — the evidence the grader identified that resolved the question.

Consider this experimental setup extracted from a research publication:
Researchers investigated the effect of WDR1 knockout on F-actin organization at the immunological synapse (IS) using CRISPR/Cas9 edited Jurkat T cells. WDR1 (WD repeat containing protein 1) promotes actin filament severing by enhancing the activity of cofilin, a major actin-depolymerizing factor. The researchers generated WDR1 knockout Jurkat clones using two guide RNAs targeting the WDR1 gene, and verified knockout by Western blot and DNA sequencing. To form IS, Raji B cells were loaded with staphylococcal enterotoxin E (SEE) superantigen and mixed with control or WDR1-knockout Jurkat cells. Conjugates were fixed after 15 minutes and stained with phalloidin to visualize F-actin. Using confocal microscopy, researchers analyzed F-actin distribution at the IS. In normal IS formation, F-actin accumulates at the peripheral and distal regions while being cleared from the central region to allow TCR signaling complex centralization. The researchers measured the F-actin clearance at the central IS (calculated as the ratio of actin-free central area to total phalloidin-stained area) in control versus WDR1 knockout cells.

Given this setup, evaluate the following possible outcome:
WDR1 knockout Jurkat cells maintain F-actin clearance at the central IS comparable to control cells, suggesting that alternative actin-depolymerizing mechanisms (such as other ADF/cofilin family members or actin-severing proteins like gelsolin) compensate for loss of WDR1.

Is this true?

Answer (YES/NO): NO